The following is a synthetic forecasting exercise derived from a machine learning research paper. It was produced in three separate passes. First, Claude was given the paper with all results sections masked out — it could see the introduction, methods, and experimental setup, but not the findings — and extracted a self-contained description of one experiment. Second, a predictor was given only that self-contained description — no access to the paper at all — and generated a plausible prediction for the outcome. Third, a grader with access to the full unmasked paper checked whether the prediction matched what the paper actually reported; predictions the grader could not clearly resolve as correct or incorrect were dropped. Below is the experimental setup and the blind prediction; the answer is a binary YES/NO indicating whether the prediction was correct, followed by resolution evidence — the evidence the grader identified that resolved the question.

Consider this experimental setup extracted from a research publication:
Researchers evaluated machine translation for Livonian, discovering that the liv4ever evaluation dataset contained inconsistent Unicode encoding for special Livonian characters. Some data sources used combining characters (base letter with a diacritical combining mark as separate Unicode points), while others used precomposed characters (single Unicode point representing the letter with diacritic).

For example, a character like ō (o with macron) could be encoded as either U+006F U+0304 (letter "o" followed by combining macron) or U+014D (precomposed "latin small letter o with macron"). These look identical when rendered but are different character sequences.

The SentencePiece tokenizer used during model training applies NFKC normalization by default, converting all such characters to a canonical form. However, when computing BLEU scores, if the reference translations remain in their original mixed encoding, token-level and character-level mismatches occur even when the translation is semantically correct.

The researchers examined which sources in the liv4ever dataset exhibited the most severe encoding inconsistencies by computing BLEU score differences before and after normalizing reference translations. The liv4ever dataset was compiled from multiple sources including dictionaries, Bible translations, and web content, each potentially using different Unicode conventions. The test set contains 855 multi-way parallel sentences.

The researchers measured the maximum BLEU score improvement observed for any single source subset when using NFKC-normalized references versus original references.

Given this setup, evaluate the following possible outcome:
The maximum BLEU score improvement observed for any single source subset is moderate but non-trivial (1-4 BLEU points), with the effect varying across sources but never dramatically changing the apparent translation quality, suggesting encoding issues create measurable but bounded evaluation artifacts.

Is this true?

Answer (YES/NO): NO